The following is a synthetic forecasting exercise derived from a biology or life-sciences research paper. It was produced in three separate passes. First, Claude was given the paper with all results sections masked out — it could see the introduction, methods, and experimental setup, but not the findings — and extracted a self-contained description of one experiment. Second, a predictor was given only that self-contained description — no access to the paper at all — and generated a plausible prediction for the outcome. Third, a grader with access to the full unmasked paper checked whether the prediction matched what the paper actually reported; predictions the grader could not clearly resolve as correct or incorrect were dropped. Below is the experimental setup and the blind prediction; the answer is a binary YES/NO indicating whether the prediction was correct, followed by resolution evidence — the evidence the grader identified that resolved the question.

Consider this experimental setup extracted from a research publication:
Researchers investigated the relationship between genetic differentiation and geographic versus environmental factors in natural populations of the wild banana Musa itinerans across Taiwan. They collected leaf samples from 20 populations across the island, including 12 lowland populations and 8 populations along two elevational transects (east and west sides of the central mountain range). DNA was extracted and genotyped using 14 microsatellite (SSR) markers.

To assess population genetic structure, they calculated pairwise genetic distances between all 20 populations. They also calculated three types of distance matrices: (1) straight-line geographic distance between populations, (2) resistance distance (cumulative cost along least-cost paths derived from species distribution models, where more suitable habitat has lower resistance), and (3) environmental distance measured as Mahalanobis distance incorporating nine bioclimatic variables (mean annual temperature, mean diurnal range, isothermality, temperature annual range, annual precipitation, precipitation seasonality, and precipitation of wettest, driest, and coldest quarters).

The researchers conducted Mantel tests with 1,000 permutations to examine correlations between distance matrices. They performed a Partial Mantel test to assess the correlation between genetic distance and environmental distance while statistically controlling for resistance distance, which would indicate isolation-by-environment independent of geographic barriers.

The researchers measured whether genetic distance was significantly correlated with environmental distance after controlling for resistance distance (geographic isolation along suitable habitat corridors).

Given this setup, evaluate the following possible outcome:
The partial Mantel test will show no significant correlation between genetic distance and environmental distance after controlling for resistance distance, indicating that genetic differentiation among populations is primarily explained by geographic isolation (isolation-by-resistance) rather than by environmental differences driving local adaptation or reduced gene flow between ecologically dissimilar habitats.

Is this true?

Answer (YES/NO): NO